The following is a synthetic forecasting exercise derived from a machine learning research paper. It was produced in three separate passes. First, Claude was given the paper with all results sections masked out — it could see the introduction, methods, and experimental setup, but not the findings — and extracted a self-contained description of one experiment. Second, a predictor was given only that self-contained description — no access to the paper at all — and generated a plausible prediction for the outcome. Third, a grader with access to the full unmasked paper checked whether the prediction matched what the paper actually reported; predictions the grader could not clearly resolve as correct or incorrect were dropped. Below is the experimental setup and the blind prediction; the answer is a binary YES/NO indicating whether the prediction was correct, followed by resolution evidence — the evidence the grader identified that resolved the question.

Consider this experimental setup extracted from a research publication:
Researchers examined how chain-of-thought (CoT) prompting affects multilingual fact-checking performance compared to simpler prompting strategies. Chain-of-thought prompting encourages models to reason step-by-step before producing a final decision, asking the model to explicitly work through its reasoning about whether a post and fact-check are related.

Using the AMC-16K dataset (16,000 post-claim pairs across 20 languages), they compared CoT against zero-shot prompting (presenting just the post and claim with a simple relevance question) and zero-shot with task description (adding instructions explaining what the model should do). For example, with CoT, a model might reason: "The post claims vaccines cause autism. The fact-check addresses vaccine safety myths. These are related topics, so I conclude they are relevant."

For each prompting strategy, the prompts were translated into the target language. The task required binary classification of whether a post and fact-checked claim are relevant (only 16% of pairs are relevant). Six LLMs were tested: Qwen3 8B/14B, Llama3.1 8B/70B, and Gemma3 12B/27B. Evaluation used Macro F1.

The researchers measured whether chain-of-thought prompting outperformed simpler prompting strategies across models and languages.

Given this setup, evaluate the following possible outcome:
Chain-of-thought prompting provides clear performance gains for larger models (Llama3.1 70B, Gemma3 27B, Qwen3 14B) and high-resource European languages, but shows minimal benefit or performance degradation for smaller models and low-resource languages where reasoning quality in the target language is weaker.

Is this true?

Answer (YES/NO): NO